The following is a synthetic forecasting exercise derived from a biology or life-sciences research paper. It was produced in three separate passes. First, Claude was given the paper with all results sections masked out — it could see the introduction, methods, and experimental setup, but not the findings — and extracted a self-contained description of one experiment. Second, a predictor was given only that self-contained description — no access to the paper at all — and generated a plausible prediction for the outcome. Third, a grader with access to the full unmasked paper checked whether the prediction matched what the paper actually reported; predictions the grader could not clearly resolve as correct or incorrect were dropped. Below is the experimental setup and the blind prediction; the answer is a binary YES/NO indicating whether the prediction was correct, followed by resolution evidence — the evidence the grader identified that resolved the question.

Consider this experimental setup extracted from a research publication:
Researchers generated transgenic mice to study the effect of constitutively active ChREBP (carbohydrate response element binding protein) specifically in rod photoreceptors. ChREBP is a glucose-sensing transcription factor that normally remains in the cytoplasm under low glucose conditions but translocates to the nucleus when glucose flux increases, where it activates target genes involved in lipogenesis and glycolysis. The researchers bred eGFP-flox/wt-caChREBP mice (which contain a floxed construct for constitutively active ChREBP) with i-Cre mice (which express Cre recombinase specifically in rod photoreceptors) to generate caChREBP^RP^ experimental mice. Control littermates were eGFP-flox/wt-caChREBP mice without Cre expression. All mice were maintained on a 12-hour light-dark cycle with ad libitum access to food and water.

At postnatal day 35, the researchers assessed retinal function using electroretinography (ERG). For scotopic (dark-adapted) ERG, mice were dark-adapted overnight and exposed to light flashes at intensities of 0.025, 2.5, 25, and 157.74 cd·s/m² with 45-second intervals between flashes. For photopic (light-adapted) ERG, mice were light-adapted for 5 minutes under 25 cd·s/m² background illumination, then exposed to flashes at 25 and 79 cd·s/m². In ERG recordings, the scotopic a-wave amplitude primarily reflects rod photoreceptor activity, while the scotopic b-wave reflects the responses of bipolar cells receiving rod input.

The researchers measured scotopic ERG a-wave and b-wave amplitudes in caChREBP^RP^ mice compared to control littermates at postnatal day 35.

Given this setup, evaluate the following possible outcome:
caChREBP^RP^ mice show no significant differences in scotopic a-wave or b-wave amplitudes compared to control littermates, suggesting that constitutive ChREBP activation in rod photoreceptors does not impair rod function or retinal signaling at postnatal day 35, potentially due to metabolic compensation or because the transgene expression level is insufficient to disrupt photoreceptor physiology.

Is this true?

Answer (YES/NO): NO